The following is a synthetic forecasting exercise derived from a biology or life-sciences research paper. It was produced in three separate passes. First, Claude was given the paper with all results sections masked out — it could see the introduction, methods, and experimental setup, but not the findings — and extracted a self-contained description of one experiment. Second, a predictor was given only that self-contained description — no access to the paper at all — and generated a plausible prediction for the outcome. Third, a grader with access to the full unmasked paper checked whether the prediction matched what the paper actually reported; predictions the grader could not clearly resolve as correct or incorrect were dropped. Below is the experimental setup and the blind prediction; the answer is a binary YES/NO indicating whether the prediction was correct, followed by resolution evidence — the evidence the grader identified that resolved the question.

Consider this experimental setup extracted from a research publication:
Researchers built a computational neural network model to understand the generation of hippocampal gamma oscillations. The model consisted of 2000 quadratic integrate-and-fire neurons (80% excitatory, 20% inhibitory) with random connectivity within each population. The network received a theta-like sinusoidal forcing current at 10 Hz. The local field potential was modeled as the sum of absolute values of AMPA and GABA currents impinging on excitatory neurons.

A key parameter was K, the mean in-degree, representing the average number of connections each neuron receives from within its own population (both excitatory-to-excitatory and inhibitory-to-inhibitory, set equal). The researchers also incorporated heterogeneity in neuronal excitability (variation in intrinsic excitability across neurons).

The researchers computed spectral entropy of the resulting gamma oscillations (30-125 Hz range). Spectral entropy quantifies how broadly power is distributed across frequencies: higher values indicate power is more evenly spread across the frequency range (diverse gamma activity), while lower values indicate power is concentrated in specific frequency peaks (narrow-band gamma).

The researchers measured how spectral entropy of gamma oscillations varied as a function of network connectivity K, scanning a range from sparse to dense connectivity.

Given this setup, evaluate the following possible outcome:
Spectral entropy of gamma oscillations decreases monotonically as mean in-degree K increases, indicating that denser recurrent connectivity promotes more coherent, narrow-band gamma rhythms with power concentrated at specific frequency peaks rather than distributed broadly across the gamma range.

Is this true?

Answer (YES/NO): NO